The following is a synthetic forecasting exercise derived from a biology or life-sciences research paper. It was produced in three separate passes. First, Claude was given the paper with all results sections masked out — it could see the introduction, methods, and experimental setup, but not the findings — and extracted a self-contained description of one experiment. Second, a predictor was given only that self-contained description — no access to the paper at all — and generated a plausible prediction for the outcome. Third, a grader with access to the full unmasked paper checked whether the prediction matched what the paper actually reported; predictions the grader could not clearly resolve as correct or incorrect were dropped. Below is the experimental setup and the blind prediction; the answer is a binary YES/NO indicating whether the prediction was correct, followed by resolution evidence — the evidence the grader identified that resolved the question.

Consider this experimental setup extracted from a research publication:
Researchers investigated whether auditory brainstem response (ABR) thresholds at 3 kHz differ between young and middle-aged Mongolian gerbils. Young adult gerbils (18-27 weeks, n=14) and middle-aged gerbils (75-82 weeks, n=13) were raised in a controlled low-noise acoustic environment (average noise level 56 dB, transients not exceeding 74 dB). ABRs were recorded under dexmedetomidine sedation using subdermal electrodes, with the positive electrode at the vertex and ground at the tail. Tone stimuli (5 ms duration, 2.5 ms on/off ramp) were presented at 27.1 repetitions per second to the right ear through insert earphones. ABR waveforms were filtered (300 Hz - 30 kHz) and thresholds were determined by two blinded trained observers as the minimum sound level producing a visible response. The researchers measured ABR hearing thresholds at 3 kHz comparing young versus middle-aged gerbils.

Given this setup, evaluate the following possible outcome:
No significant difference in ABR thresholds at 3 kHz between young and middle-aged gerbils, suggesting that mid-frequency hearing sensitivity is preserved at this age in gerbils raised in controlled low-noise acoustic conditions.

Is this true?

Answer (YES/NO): YES